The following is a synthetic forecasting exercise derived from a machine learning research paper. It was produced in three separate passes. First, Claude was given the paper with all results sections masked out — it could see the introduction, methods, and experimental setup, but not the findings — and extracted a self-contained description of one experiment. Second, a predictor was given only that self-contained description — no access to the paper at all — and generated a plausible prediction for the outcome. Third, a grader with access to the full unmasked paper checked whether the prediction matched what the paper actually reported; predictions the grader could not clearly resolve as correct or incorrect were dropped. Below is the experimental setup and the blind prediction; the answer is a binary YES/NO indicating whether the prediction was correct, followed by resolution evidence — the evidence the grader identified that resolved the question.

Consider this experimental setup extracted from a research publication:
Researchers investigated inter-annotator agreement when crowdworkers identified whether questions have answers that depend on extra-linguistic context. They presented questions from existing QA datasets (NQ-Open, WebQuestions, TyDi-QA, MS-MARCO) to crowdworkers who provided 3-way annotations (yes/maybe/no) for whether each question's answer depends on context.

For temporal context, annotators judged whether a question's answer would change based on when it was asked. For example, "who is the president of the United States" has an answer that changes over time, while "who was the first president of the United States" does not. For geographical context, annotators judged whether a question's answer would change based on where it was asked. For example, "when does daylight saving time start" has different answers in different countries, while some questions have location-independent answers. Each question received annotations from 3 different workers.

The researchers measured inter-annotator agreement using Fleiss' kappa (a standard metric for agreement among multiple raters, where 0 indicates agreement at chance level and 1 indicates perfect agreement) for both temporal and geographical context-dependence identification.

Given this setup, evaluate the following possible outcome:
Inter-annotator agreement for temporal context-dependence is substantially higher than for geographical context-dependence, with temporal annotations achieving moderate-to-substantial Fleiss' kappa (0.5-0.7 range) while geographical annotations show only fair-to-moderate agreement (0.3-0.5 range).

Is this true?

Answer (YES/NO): NO